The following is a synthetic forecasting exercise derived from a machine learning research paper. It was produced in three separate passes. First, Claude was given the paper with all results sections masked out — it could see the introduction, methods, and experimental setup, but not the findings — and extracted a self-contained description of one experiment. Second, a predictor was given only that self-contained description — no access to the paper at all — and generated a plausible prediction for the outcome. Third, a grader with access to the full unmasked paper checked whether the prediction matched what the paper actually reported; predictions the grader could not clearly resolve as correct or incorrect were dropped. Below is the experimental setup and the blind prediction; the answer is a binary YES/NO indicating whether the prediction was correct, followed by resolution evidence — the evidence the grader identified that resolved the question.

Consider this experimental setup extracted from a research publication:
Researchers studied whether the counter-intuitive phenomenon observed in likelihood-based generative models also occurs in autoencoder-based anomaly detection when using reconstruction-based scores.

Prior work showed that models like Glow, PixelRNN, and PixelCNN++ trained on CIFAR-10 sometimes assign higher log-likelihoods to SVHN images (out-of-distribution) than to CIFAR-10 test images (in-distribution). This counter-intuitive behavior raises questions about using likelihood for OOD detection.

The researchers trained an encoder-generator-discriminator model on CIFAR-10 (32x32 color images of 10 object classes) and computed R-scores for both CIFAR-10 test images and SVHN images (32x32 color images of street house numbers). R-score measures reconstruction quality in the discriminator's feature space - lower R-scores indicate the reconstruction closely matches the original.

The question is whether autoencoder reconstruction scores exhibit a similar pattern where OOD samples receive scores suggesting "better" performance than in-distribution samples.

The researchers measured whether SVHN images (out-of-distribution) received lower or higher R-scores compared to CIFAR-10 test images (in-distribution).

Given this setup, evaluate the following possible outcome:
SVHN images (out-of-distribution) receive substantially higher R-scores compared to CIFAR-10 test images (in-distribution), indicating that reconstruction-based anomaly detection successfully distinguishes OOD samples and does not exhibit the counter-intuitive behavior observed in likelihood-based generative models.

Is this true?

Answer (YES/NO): NO